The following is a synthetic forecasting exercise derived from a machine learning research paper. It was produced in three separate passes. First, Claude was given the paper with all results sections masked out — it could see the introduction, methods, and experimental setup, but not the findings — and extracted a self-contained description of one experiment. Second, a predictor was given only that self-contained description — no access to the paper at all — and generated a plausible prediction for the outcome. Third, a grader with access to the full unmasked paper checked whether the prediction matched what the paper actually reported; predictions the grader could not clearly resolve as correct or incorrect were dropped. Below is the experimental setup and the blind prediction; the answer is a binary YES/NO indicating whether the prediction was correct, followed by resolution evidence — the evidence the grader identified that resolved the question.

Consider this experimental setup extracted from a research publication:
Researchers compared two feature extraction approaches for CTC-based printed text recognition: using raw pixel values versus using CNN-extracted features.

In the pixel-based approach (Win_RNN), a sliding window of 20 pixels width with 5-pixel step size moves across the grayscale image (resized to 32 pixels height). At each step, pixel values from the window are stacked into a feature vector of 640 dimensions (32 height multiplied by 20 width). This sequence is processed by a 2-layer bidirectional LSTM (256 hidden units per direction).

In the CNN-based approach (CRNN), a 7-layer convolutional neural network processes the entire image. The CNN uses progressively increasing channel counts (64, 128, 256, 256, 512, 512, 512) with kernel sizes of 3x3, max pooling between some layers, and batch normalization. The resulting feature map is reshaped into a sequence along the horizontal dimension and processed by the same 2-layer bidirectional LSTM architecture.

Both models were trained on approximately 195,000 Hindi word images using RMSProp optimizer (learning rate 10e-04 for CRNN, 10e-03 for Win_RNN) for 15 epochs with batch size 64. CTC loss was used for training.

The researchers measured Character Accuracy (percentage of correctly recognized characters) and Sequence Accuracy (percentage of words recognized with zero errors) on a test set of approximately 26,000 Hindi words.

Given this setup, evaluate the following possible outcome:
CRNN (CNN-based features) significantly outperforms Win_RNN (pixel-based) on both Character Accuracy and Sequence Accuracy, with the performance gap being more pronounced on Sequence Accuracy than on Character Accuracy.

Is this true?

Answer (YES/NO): YES